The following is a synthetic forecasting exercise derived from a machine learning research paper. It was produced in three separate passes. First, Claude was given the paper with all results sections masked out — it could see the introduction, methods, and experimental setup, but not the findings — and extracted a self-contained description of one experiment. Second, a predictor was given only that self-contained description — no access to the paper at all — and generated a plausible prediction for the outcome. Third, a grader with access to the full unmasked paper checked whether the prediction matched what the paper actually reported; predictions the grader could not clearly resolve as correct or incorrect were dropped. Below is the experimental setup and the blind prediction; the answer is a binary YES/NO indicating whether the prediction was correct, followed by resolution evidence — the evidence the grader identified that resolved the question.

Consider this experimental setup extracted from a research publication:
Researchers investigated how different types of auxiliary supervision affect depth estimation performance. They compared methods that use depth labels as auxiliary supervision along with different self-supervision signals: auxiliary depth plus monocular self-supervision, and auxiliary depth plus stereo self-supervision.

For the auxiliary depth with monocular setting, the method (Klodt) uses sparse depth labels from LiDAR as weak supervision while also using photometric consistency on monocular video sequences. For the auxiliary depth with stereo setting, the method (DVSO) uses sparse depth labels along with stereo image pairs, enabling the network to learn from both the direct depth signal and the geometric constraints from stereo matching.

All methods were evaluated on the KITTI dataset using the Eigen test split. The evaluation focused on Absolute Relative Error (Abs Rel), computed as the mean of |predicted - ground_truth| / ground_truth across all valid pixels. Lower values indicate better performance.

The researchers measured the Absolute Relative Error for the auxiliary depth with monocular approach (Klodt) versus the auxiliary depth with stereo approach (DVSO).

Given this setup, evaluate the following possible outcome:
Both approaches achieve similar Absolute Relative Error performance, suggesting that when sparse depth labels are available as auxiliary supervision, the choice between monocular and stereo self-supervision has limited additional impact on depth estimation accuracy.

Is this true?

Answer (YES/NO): NO